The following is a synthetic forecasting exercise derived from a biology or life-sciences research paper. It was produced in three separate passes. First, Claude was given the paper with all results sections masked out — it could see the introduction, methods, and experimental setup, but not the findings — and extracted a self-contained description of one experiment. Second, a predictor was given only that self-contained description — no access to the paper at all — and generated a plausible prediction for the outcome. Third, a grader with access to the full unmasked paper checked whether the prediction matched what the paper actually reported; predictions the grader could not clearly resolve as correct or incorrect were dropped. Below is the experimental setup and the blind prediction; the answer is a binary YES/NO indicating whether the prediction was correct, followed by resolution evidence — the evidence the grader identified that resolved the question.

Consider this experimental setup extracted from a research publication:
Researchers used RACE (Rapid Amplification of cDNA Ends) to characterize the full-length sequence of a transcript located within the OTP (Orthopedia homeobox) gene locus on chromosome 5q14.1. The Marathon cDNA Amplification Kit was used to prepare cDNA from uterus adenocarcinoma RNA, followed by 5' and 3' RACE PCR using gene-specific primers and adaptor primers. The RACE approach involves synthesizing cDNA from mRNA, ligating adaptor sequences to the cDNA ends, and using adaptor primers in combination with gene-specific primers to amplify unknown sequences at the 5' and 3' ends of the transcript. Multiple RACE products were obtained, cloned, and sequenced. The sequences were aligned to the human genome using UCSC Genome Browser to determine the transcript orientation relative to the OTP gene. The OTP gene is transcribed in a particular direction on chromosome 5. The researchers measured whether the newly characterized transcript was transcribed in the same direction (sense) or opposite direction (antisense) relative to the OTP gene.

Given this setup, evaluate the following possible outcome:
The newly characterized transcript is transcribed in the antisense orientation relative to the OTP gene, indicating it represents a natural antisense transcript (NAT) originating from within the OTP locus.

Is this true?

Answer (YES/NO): YES